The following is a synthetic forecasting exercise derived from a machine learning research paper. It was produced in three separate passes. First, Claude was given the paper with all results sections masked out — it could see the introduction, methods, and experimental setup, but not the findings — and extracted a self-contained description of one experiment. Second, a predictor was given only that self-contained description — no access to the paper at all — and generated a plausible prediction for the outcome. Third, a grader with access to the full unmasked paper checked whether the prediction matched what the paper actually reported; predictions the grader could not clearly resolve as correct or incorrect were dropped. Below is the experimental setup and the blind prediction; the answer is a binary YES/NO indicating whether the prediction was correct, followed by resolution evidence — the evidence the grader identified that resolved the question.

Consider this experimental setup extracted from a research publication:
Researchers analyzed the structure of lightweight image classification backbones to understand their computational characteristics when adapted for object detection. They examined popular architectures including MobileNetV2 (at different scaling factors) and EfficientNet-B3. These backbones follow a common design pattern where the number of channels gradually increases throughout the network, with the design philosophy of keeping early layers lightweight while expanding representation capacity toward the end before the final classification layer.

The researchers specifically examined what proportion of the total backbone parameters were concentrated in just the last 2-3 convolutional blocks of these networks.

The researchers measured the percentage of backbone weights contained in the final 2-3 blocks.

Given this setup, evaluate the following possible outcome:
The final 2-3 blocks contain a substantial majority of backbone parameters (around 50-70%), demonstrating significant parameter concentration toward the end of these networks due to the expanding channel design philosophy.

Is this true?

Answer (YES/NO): NO